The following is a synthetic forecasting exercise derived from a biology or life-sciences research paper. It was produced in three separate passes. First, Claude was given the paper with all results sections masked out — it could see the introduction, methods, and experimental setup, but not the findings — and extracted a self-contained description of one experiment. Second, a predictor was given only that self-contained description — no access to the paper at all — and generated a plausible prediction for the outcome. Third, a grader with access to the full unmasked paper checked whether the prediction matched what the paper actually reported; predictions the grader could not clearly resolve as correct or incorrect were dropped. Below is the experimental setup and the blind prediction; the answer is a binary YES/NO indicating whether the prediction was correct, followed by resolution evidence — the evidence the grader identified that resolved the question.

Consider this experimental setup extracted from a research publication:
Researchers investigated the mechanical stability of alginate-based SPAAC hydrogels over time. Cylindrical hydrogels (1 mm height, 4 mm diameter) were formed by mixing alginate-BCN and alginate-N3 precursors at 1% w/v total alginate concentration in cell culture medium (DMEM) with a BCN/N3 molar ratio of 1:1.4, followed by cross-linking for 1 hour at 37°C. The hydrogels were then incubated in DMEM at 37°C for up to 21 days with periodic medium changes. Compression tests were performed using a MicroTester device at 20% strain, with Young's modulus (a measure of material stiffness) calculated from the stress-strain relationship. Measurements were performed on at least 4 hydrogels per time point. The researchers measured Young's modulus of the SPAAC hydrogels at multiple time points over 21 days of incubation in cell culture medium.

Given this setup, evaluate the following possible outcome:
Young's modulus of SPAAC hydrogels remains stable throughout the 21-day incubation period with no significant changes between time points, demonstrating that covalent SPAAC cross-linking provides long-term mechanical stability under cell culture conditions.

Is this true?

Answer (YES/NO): YES